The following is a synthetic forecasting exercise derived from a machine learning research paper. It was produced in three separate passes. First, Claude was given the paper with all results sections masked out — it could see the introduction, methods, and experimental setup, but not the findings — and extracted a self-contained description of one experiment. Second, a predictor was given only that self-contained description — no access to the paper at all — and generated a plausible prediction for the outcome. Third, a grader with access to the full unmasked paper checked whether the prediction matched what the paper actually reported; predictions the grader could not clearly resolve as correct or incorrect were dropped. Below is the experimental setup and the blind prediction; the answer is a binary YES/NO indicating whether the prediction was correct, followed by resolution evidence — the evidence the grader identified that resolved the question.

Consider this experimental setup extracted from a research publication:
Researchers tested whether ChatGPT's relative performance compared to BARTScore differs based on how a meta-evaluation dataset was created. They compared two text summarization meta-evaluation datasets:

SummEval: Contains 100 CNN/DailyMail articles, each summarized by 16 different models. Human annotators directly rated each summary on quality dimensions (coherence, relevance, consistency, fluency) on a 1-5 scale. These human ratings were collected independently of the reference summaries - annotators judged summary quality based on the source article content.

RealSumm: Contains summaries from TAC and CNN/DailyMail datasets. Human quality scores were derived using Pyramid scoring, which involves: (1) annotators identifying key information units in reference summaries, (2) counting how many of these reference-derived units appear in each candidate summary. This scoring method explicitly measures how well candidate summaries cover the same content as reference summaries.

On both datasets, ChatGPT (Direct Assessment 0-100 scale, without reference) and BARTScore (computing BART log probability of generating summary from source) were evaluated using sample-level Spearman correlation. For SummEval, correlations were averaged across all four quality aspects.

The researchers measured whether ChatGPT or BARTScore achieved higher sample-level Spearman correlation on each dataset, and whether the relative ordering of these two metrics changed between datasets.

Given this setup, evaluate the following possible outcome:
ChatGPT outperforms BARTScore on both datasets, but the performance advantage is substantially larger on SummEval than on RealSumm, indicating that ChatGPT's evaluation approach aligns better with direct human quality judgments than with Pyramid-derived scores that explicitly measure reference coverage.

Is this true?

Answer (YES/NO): NO